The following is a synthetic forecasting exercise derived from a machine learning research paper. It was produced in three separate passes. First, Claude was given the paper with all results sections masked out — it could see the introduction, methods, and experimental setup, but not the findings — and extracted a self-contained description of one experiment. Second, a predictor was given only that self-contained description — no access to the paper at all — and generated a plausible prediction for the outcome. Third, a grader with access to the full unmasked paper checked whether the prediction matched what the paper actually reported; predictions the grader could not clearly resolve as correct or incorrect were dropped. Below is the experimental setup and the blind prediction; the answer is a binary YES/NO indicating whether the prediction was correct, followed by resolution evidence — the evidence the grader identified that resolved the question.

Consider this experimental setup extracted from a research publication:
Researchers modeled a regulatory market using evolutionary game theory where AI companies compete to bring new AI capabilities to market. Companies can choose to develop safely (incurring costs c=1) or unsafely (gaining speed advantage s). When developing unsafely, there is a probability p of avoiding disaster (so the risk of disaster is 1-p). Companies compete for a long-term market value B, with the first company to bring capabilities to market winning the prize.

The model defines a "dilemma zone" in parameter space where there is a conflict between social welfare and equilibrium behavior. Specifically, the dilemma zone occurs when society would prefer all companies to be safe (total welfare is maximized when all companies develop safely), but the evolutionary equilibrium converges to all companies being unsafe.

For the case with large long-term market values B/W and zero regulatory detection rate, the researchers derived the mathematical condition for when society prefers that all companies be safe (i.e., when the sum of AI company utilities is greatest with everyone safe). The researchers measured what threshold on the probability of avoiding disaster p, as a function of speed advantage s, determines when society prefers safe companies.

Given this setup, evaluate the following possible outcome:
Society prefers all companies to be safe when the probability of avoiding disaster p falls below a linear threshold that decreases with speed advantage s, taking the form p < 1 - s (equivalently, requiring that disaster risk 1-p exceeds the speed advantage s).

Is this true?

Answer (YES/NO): NO